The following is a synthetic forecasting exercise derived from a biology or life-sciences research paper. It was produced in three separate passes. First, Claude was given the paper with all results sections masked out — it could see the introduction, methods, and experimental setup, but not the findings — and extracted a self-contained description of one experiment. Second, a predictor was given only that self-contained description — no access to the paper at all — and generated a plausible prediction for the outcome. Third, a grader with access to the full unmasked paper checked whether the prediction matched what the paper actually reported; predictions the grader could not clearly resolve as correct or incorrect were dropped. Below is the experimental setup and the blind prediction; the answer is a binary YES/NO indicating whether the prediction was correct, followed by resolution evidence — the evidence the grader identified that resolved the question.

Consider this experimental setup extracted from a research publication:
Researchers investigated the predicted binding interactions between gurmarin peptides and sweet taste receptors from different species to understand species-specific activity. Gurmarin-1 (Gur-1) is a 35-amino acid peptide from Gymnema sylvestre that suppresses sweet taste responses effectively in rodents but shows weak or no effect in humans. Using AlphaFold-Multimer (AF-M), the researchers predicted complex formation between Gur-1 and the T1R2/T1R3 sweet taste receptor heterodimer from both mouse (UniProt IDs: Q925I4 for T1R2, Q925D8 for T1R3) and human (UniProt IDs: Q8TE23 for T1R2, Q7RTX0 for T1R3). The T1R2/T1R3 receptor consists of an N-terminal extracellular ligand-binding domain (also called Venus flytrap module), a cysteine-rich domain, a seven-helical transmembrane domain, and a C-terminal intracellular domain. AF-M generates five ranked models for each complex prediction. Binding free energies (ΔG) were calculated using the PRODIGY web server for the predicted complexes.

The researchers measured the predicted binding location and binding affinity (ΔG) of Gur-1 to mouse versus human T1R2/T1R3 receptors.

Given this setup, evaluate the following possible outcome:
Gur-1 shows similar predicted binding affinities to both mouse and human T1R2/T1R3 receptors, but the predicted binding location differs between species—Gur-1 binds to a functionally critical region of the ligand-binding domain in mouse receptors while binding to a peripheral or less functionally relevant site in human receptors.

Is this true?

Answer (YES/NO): NO